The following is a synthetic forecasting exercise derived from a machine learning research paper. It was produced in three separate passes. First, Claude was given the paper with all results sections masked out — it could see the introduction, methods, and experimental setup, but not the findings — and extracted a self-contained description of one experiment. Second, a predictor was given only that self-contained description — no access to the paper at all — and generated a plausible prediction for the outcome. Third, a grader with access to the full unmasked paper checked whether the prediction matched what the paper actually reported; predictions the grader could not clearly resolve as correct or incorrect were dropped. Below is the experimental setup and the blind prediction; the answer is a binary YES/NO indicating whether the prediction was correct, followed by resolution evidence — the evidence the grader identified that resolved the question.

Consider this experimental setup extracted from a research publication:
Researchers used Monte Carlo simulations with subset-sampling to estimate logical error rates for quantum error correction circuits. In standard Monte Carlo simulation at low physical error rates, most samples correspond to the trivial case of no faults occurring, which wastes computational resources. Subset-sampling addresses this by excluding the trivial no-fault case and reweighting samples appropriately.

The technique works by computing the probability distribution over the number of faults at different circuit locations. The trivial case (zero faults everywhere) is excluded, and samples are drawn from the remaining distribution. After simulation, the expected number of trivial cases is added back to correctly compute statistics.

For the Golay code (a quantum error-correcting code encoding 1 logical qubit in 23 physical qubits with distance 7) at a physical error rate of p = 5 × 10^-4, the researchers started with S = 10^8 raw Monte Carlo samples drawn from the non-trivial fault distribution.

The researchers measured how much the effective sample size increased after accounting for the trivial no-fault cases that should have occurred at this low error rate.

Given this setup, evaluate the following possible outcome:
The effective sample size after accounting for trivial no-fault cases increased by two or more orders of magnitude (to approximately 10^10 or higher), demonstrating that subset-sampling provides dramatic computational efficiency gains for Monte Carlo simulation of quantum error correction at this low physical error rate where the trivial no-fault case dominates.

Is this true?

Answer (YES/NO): NO